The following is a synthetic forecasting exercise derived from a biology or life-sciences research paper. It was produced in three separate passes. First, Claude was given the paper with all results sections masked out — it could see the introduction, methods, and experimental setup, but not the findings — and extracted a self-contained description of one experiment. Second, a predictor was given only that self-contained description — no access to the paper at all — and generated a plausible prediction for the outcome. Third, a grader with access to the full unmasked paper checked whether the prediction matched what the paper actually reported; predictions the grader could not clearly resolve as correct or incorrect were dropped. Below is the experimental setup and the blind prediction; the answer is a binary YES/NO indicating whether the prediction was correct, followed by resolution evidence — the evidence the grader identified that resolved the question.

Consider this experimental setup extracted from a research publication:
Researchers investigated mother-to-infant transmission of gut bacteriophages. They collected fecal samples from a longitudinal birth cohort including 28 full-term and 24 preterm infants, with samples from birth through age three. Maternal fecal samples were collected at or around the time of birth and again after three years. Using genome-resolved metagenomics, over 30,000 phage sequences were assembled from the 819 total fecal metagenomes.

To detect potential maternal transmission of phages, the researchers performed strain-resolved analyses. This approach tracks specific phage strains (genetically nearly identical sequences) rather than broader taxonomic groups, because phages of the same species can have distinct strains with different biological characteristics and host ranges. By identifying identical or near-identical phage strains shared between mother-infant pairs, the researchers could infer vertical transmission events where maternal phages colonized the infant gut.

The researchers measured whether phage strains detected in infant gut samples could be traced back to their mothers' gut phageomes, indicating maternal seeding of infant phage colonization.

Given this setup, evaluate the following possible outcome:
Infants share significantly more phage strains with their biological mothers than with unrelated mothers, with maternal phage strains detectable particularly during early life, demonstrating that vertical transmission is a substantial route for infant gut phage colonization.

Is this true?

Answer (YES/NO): YES